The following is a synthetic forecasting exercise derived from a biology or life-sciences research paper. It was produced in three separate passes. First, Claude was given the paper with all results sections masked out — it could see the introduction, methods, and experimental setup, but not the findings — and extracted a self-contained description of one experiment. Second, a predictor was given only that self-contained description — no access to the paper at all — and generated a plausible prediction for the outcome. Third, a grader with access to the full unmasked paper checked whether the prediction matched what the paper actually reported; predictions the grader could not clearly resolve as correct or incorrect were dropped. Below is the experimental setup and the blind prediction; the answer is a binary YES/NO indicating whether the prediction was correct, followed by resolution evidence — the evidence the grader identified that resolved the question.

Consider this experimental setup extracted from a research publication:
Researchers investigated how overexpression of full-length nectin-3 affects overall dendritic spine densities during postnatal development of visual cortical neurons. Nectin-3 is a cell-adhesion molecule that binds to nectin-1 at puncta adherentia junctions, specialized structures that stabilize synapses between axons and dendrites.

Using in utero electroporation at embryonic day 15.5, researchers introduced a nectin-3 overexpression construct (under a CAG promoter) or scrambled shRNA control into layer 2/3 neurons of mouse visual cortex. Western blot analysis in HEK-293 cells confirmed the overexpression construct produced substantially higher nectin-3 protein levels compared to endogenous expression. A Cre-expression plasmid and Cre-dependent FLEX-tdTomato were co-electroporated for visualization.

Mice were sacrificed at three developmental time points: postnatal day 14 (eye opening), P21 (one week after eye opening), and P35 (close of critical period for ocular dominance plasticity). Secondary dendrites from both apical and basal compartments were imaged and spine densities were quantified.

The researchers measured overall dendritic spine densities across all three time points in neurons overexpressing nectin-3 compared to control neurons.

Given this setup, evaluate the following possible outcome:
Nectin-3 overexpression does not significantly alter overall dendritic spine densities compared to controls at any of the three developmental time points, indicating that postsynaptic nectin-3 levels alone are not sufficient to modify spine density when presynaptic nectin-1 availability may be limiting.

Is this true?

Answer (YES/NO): NO